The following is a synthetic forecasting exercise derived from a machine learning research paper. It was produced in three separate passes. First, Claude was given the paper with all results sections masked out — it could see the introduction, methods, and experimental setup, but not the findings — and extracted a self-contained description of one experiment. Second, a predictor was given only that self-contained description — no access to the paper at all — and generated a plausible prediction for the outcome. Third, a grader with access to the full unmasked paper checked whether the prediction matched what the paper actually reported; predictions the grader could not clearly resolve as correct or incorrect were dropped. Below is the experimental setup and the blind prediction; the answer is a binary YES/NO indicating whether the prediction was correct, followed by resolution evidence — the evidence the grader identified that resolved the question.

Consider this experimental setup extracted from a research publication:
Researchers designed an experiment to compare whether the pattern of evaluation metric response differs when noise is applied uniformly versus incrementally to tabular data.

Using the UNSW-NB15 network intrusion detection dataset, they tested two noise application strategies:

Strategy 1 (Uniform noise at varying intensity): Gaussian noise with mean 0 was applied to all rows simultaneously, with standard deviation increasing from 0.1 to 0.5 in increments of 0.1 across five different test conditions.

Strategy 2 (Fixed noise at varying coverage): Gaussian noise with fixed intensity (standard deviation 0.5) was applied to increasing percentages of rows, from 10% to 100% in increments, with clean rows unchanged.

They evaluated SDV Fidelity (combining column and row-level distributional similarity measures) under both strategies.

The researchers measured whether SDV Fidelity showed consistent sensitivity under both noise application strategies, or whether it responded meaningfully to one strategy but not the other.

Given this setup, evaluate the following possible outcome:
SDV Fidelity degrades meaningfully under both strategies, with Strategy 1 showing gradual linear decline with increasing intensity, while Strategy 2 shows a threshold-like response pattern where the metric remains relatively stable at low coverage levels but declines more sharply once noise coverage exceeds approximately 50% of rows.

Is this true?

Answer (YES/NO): NO